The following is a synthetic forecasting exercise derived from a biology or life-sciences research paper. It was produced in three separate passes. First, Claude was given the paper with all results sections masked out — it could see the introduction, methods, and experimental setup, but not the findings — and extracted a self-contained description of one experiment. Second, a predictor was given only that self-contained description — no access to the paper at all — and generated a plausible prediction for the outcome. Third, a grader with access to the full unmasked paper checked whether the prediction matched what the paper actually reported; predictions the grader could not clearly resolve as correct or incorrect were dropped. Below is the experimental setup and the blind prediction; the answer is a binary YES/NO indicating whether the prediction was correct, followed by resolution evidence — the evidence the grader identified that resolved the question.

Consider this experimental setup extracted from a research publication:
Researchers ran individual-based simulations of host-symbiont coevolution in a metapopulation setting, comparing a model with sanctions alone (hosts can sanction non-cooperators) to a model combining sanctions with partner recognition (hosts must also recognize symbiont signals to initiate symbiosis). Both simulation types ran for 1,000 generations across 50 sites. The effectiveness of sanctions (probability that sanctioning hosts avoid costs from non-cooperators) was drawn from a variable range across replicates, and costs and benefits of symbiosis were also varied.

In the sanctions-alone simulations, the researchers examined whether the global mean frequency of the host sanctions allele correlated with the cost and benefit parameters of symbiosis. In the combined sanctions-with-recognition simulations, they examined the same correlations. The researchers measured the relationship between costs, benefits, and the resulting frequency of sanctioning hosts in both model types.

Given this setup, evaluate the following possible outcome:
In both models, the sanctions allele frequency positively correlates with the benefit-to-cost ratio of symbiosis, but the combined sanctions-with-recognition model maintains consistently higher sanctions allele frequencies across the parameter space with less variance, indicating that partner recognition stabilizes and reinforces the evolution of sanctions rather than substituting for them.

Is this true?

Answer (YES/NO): NO